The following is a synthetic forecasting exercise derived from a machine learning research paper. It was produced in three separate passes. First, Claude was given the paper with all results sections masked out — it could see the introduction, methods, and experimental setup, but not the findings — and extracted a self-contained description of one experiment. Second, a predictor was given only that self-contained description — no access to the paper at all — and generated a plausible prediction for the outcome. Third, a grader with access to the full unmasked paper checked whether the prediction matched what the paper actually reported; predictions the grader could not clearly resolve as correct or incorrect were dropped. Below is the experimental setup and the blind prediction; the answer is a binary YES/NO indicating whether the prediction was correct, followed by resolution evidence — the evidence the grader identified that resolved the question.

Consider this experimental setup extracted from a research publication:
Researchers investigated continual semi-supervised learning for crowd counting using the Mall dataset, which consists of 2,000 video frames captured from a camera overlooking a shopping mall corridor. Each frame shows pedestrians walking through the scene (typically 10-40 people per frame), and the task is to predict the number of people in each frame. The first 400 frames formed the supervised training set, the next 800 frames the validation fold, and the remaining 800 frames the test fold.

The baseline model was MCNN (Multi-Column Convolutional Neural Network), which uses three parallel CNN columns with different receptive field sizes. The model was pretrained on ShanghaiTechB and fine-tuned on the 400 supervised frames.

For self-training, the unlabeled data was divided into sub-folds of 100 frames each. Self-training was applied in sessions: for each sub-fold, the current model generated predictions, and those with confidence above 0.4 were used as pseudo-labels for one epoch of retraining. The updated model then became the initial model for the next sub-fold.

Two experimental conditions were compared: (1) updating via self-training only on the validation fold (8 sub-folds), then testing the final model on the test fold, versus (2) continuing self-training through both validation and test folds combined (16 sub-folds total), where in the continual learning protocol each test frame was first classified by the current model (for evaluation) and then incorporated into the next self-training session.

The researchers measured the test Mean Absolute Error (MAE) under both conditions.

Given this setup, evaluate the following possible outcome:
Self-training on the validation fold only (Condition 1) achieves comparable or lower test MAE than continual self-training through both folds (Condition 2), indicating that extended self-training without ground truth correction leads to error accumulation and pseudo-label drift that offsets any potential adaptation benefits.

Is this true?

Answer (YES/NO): NO